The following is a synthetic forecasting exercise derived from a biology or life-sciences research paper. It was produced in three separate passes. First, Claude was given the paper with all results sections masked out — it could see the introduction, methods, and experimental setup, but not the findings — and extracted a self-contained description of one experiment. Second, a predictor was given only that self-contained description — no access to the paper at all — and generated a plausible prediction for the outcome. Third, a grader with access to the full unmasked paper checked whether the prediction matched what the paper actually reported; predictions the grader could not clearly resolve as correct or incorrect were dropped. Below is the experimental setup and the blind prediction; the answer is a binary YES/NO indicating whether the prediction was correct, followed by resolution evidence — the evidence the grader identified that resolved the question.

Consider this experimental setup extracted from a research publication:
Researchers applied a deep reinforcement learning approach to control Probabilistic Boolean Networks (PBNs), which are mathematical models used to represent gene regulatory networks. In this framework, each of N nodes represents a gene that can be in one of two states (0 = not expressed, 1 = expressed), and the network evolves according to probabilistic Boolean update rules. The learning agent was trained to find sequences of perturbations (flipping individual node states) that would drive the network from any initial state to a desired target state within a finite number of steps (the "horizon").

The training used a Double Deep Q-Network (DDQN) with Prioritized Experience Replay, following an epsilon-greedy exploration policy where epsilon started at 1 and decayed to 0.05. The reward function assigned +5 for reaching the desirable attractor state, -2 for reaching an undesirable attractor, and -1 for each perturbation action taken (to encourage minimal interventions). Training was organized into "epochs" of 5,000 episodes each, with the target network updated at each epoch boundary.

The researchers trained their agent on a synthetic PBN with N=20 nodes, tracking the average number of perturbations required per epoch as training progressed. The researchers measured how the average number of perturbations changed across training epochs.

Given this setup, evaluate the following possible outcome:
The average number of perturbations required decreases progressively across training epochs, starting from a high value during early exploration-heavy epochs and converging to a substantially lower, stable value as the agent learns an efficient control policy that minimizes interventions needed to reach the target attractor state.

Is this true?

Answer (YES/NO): YES